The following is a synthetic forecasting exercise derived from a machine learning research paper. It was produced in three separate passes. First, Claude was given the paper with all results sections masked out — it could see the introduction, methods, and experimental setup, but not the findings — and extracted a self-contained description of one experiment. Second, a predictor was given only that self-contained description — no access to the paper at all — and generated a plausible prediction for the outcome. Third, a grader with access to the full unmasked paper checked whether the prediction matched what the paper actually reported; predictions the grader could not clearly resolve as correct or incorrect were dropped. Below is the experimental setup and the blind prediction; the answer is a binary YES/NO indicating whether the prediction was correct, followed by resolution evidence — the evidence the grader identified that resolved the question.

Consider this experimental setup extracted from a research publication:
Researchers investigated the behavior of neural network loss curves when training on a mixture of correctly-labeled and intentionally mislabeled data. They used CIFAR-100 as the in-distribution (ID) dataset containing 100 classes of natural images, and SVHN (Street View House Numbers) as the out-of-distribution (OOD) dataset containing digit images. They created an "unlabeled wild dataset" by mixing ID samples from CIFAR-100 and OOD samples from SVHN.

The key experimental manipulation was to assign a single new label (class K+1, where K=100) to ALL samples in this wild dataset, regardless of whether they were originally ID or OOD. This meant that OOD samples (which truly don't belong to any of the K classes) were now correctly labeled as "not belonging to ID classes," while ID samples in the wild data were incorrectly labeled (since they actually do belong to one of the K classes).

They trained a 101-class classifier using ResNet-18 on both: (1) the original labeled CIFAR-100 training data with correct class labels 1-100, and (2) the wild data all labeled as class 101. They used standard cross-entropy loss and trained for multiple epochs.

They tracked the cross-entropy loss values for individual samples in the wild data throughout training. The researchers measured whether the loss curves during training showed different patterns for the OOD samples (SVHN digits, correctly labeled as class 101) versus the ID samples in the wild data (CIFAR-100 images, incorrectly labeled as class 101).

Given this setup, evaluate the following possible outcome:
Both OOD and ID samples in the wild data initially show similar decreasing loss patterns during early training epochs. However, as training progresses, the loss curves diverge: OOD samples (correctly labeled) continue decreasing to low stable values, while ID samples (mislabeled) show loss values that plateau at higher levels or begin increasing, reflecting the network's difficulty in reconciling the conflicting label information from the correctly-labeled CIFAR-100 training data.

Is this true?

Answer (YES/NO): NO